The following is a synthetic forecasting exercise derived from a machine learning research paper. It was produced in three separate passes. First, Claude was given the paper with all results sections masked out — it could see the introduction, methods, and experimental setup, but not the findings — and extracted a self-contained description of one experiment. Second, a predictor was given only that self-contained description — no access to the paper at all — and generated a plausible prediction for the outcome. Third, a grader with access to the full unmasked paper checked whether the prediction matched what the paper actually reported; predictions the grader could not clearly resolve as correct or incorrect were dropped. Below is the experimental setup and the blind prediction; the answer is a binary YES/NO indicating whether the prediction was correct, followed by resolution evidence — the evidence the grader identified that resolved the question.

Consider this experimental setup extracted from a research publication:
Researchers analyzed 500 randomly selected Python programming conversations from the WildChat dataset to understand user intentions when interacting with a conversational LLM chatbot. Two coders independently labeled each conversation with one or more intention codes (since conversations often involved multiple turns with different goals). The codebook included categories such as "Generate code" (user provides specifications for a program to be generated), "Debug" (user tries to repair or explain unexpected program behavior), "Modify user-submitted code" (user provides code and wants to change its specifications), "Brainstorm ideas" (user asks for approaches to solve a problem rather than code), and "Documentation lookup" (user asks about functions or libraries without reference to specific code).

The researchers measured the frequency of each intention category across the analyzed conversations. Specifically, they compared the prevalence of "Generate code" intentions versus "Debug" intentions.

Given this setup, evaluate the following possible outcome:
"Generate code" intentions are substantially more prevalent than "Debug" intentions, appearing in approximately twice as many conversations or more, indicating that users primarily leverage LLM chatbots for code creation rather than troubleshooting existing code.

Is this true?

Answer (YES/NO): YES